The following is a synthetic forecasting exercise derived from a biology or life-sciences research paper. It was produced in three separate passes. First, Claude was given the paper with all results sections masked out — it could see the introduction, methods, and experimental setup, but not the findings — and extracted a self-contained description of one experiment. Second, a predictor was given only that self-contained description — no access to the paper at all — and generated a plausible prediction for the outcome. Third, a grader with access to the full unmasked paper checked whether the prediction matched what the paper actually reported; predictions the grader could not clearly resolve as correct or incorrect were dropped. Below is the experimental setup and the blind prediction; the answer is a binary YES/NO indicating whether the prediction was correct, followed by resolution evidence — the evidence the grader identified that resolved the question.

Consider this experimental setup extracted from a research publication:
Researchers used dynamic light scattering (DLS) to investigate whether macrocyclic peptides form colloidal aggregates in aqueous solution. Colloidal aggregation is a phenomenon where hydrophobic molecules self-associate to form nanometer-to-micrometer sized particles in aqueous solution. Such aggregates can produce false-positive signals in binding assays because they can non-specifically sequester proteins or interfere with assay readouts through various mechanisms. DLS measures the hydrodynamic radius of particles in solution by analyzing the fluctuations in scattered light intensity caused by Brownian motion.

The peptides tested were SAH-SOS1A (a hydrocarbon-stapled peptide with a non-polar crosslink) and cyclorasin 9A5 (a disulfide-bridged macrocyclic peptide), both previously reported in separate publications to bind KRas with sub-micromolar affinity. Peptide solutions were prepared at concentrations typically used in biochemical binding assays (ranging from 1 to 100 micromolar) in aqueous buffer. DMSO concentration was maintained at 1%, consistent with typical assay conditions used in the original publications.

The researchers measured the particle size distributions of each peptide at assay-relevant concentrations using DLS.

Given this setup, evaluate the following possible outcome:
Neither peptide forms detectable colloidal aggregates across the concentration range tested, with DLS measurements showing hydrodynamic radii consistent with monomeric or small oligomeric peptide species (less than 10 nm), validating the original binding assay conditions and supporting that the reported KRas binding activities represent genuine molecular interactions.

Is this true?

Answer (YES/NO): NO